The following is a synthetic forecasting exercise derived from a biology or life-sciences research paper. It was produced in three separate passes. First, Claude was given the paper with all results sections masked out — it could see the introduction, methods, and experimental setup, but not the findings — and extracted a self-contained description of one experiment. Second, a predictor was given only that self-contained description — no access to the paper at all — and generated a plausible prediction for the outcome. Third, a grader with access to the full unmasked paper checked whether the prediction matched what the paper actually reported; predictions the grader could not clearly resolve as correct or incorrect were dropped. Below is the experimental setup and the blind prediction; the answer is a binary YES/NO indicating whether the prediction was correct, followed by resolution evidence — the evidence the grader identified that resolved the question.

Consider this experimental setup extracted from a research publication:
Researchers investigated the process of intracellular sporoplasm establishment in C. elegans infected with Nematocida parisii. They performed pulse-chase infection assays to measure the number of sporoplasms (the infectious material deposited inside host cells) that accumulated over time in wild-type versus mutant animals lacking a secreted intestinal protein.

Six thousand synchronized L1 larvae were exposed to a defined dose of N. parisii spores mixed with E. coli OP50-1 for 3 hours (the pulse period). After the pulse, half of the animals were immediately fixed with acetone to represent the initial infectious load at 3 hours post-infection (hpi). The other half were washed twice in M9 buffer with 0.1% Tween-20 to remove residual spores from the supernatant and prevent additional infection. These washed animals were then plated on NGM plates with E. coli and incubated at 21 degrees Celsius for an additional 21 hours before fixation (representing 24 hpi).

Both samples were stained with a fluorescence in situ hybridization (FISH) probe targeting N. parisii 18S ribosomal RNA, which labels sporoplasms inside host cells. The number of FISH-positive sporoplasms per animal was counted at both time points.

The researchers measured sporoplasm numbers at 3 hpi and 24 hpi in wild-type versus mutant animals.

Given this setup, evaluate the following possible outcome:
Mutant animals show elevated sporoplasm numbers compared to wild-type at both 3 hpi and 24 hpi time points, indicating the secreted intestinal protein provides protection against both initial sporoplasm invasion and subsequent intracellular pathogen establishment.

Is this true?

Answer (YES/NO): NO